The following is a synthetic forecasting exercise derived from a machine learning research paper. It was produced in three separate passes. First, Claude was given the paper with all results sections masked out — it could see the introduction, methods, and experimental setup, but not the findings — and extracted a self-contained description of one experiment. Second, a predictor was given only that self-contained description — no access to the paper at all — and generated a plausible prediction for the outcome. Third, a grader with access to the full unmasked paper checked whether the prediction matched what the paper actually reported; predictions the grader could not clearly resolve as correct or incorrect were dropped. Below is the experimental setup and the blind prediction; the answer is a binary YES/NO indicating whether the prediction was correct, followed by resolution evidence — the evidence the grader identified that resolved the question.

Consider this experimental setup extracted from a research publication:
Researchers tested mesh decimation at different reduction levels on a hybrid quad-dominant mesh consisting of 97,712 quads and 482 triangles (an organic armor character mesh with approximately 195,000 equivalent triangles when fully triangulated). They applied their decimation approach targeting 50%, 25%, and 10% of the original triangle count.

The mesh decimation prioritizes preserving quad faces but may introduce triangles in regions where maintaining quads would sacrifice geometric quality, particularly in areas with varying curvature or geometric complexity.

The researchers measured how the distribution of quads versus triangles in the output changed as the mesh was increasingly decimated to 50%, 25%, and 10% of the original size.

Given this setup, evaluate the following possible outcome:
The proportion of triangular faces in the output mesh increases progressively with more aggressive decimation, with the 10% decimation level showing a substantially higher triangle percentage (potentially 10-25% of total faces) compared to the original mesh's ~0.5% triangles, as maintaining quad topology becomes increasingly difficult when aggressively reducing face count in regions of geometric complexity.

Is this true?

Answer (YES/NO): NO